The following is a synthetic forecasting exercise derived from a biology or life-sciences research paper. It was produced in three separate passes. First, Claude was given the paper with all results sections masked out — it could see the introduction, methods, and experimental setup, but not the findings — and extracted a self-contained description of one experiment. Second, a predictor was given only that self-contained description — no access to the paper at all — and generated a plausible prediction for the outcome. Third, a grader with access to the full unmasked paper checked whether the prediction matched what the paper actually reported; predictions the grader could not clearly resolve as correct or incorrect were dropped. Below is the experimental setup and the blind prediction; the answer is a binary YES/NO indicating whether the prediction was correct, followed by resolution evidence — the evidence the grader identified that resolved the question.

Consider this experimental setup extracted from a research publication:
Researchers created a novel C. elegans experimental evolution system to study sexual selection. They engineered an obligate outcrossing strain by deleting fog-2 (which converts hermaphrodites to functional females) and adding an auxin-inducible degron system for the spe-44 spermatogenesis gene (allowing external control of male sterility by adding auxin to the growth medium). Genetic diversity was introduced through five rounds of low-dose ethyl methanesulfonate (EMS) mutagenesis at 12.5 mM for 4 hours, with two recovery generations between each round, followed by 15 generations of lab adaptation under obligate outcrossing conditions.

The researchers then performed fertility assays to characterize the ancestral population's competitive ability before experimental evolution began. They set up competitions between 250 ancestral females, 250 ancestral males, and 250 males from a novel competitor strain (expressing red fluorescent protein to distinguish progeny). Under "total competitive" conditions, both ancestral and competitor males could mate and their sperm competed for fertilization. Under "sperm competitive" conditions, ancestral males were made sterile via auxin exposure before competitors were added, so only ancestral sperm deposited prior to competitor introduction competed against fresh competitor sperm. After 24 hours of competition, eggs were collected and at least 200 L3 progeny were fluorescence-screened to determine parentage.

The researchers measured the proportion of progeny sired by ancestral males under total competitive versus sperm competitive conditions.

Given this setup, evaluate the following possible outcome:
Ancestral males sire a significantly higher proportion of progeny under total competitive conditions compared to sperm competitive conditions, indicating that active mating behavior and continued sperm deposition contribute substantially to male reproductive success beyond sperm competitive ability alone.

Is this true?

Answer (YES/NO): YES